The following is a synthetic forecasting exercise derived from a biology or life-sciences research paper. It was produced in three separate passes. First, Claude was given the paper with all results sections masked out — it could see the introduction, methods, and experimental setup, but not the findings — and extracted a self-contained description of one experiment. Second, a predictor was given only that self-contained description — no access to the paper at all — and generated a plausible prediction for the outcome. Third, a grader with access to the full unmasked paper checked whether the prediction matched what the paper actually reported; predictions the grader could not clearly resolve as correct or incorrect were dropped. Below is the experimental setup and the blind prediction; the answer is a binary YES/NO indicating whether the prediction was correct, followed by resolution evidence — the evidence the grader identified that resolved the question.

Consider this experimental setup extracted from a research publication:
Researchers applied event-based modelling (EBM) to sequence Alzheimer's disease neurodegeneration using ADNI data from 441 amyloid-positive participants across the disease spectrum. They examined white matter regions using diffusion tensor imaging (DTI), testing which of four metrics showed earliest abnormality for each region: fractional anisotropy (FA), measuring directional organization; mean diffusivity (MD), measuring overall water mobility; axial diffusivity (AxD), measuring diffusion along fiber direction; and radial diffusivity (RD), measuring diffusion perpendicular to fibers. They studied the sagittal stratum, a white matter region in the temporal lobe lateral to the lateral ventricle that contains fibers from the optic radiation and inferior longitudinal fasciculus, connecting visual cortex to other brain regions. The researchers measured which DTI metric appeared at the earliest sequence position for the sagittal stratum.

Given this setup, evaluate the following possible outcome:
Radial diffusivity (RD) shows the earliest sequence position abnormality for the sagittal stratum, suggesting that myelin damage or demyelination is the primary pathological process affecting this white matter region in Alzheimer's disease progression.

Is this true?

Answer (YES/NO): NO